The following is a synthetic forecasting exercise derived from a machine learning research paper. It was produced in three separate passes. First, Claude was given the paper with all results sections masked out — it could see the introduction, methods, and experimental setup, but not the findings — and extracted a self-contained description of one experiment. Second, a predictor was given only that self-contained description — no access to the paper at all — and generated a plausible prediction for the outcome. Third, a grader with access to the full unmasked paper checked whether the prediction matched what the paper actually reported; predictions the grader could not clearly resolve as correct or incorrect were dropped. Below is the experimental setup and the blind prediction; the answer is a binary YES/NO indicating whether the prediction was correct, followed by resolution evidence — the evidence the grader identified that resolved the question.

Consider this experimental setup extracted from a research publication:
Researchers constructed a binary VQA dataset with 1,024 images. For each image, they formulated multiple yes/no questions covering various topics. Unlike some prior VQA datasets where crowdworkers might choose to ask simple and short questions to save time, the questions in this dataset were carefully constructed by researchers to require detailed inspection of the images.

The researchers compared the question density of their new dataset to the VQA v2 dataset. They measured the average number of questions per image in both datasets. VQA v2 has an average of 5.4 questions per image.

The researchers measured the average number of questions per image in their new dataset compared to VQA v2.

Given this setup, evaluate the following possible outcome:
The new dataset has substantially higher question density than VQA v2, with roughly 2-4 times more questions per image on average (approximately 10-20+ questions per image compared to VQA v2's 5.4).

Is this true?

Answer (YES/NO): NO